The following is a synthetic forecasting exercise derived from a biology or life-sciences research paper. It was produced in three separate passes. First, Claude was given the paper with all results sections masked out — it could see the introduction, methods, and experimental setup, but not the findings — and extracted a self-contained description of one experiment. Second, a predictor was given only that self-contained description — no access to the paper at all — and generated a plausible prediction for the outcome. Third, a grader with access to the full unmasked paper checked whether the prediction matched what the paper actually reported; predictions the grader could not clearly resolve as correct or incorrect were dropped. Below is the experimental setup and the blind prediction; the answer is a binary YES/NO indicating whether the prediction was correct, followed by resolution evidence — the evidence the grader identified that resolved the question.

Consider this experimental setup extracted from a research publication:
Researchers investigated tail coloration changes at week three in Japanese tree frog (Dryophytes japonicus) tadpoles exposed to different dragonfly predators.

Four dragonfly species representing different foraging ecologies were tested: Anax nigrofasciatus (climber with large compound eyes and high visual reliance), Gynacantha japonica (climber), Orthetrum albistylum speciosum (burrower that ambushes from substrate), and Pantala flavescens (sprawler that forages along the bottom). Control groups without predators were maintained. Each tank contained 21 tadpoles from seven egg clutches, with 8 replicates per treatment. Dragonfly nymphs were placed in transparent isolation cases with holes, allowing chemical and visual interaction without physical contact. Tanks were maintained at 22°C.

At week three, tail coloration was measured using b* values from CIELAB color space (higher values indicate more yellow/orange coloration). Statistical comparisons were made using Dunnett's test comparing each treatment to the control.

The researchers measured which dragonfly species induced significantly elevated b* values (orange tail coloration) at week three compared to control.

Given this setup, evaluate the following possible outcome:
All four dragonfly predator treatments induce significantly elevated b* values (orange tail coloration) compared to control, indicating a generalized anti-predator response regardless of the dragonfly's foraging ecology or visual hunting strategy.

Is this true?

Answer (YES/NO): NO